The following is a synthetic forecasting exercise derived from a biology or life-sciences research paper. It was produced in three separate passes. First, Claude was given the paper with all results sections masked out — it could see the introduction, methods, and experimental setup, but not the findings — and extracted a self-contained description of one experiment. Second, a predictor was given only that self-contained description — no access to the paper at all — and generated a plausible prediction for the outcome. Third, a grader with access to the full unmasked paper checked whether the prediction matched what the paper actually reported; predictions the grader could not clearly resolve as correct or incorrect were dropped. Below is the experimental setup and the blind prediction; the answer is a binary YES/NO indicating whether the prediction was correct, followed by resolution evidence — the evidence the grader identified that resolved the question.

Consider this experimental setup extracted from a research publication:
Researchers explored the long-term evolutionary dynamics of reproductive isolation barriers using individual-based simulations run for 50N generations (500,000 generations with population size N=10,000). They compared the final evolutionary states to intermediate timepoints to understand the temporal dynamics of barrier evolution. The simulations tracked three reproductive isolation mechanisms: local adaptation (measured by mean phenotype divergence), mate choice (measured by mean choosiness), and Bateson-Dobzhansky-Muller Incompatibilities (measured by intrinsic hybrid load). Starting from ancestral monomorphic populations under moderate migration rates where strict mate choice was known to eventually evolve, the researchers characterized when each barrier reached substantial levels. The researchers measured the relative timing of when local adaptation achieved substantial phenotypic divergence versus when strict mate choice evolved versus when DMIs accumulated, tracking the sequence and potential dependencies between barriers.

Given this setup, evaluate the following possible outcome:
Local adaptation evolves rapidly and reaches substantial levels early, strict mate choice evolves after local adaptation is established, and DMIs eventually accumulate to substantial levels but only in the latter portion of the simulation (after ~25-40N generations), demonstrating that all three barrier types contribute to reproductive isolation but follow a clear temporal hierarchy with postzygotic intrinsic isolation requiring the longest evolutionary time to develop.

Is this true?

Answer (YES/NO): NO